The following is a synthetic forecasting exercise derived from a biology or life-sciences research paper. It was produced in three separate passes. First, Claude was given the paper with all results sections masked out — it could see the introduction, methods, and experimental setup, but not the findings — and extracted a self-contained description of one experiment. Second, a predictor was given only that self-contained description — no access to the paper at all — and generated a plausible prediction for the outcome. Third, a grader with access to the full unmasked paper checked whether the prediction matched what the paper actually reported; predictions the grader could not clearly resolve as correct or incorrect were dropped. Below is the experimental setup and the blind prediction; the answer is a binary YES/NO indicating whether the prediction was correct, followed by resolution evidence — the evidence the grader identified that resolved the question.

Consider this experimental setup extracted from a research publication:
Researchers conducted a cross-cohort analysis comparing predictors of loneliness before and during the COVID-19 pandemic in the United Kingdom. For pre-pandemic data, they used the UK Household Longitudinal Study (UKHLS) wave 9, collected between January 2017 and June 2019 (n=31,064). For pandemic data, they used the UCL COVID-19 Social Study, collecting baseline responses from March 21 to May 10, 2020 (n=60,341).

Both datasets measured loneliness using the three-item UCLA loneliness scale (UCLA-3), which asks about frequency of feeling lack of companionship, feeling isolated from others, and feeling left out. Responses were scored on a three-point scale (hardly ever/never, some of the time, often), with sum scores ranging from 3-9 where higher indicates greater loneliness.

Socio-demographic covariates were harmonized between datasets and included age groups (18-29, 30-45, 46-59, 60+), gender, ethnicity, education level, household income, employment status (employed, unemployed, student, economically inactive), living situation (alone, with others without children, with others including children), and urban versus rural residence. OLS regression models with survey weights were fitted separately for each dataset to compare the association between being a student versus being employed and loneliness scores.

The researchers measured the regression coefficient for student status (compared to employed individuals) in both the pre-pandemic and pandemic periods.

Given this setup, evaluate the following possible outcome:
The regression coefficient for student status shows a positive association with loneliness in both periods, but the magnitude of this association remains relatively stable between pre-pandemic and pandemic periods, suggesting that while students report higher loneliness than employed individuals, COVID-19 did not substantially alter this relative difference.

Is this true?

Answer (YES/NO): NO